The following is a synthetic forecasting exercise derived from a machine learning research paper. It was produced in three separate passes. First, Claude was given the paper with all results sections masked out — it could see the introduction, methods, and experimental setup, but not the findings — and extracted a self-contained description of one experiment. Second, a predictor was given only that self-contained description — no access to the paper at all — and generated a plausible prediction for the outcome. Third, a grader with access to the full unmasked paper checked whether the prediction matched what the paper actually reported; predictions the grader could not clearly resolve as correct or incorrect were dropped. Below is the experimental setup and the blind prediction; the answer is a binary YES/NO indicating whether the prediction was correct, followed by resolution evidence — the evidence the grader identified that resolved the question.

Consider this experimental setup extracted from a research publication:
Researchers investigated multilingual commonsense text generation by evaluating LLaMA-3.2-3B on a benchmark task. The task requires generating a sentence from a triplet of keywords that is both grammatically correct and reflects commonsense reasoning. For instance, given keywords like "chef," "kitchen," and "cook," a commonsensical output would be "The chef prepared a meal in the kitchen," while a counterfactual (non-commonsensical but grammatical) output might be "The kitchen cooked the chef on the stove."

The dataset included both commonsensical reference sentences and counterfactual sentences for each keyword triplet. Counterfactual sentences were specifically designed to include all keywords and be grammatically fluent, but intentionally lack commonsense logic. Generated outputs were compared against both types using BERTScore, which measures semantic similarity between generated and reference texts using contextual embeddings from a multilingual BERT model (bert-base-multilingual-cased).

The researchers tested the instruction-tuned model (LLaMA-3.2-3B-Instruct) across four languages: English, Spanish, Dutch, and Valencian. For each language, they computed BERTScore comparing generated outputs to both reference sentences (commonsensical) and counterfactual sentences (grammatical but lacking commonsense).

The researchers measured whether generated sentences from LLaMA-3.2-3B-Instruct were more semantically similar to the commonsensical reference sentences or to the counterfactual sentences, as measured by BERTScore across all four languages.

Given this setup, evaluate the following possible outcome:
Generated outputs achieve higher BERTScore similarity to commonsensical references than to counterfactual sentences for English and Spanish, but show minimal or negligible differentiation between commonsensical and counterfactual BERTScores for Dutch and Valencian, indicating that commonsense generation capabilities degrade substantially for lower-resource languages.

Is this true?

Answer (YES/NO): NO